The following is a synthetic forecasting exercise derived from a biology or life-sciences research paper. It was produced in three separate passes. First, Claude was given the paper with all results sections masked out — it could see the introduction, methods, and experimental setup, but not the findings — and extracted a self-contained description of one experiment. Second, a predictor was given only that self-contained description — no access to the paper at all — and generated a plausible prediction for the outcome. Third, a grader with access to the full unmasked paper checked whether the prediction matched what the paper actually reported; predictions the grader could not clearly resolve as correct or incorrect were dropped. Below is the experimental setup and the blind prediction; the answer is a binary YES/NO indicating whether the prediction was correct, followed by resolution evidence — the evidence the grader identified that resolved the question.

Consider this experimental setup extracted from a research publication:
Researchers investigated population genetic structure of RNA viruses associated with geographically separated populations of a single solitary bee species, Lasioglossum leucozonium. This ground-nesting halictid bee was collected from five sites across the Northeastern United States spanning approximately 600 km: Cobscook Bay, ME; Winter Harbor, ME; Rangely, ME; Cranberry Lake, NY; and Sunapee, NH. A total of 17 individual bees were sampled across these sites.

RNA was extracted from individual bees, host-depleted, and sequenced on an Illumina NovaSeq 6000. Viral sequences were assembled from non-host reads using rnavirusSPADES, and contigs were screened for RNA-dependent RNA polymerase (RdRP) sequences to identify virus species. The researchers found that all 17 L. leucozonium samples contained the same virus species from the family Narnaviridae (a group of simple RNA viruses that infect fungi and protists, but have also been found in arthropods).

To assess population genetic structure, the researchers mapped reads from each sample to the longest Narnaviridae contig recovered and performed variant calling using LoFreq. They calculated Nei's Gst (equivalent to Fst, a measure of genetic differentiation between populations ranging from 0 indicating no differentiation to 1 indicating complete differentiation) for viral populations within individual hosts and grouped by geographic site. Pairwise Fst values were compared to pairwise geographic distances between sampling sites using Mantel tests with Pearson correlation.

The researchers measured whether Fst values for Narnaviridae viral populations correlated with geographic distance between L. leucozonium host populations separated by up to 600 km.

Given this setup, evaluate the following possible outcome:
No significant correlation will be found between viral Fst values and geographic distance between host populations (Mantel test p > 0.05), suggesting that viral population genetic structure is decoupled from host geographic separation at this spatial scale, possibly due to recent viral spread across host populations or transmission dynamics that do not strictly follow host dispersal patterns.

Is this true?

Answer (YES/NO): NO